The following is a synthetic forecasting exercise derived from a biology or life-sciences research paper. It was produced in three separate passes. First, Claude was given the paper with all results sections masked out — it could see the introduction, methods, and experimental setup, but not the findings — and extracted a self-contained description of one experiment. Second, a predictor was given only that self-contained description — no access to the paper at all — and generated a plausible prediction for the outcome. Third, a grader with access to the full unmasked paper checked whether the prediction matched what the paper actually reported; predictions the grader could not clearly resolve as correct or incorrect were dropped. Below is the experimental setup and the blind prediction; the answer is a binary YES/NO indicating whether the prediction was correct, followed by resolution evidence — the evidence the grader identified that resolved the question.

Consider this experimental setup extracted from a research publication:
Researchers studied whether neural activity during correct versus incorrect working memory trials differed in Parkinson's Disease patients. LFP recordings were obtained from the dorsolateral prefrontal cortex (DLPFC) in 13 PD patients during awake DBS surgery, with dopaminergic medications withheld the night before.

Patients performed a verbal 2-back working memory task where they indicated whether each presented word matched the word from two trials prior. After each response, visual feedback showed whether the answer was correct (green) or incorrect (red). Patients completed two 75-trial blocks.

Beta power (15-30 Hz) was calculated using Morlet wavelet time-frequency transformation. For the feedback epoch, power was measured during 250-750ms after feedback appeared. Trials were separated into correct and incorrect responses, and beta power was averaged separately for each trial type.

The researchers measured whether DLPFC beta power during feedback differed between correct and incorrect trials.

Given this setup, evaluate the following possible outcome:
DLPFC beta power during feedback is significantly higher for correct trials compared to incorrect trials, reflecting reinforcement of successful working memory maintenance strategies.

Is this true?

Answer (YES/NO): YES